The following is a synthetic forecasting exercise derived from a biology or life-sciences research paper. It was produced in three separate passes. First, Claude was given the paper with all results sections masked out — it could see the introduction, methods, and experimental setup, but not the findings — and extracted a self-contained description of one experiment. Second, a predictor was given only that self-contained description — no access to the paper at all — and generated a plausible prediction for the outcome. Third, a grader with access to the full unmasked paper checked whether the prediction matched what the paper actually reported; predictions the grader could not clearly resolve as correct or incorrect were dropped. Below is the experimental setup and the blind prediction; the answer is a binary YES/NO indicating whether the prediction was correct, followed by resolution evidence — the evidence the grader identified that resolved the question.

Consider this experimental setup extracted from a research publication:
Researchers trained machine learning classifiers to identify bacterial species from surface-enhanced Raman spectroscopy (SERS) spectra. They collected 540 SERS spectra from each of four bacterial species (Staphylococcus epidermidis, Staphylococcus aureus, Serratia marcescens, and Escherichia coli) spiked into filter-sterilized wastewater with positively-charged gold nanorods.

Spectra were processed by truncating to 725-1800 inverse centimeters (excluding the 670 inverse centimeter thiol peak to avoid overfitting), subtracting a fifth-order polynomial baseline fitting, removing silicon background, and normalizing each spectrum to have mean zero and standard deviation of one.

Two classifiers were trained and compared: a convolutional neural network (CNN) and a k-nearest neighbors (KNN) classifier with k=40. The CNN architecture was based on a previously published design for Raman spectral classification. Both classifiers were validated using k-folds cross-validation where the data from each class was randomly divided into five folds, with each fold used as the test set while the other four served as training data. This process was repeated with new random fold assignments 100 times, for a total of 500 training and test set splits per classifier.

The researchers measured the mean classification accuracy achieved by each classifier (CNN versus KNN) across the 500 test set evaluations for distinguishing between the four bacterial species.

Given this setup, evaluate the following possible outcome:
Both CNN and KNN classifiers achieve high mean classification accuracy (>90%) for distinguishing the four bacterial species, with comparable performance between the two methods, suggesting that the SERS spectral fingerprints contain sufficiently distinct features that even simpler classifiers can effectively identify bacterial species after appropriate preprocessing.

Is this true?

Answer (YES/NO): NO